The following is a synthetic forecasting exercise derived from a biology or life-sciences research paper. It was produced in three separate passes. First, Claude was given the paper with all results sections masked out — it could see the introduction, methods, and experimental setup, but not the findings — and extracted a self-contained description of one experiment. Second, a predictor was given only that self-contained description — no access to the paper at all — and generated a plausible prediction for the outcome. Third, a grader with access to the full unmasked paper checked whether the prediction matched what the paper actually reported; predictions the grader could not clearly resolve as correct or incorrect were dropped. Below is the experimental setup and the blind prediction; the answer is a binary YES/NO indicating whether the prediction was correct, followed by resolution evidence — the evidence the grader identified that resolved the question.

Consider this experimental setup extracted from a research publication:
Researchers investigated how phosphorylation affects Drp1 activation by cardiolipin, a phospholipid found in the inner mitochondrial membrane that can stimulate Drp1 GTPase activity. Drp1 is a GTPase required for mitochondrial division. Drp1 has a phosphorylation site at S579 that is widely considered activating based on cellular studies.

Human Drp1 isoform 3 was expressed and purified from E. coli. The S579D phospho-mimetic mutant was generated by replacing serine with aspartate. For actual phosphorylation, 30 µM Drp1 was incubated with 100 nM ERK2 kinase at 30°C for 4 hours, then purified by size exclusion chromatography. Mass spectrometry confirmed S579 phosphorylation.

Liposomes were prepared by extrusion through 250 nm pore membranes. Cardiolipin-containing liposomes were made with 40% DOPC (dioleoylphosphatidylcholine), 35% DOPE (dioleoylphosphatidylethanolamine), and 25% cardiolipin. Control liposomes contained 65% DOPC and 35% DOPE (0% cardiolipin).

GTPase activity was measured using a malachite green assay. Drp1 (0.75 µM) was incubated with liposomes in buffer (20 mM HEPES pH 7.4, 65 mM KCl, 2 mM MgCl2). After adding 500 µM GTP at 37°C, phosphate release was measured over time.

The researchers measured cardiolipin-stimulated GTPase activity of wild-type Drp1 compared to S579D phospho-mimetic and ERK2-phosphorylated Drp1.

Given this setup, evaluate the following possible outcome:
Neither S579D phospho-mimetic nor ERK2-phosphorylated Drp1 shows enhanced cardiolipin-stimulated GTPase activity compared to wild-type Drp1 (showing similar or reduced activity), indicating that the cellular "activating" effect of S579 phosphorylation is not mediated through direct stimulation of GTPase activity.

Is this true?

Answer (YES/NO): YES